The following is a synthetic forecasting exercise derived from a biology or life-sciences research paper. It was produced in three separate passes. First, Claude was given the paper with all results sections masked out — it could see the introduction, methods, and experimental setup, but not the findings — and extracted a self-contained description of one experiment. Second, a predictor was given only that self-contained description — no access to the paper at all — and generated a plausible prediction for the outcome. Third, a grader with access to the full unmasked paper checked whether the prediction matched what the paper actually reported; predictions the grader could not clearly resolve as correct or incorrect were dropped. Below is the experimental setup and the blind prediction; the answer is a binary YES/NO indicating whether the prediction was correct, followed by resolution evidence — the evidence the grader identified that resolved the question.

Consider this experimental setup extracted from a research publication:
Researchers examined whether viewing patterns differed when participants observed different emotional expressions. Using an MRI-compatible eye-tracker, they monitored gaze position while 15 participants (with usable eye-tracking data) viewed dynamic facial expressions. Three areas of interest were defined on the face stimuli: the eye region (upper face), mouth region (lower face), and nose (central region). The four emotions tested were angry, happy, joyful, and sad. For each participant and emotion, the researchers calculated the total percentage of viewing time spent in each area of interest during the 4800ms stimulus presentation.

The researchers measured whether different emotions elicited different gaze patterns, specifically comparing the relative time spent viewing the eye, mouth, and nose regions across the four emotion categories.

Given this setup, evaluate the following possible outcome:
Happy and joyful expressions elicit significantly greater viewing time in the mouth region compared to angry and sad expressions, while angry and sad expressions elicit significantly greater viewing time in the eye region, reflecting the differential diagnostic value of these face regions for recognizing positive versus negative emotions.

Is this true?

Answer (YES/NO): NO